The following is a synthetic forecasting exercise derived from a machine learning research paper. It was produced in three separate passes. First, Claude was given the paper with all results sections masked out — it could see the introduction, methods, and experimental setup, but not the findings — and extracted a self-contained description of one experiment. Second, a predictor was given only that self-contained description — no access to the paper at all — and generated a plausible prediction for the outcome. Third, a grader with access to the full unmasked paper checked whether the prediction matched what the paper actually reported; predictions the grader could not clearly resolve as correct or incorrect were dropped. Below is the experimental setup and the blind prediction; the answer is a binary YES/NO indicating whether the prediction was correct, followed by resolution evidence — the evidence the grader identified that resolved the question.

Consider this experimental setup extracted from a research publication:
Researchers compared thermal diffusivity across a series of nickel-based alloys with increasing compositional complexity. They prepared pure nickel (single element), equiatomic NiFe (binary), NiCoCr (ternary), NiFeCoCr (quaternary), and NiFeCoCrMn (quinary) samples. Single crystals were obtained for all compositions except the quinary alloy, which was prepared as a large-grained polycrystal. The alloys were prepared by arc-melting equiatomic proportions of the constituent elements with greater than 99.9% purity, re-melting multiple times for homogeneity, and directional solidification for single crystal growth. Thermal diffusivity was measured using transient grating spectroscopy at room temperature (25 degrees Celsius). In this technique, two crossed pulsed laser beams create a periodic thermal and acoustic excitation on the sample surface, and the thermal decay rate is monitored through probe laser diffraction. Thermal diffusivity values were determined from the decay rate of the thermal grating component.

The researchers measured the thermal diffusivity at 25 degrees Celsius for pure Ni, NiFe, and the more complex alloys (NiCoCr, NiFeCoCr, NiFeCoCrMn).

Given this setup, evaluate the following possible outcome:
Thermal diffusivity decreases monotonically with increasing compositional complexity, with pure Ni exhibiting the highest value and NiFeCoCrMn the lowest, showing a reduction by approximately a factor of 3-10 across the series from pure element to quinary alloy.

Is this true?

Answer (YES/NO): NO